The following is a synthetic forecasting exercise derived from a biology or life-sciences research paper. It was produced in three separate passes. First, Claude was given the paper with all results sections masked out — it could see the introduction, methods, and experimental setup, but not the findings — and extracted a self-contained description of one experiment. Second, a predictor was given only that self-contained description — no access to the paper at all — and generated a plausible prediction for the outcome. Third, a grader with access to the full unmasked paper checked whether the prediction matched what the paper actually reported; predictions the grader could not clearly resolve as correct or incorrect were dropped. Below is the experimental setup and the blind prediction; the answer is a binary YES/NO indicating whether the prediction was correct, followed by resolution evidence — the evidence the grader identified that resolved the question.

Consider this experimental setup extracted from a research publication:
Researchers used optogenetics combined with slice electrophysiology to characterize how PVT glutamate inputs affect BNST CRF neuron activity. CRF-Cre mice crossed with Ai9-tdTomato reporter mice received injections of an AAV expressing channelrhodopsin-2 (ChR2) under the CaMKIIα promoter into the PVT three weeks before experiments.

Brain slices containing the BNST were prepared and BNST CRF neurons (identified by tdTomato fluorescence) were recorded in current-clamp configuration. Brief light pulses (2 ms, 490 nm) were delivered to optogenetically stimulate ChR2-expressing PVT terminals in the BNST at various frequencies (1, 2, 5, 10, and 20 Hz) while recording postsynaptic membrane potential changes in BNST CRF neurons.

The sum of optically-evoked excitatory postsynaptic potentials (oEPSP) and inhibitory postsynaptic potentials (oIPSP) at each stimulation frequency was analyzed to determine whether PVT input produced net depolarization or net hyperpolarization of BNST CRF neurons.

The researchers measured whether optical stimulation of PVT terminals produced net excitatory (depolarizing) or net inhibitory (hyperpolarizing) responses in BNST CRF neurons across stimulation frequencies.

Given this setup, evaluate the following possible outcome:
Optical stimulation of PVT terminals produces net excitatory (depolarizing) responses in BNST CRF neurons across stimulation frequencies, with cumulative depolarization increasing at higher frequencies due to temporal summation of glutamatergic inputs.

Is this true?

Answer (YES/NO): NO